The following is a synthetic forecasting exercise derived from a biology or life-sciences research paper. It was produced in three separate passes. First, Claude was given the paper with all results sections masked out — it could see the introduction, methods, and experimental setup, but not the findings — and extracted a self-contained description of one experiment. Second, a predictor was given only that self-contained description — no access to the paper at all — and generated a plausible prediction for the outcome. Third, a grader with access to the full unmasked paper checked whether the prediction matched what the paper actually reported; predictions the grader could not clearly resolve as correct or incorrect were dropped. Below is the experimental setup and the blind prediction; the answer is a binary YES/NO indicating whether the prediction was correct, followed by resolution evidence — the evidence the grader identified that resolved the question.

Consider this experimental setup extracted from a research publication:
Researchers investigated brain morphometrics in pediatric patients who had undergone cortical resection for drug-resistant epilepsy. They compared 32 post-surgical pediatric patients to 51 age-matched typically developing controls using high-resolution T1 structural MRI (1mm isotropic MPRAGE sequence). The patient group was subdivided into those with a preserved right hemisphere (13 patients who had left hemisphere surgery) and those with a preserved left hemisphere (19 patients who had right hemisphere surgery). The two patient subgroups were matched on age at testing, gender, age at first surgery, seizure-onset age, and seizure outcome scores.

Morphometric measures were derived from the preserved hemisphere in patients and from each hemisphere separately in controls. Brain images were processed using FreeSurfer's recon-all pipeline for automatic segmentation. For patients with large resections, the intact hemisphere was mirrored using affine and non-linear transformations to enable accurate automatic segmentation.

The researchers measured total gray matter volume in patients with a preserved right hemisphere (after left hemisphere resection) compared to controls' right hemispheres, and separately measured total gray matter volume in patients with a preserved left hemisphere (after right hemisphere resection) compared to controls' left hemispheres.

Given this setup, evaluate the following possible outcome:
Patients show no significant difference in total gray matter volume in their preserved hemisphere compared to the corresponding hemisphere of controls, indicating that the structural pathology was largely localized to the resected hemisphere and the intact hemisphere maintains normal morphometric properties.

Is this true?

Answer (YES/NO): NO